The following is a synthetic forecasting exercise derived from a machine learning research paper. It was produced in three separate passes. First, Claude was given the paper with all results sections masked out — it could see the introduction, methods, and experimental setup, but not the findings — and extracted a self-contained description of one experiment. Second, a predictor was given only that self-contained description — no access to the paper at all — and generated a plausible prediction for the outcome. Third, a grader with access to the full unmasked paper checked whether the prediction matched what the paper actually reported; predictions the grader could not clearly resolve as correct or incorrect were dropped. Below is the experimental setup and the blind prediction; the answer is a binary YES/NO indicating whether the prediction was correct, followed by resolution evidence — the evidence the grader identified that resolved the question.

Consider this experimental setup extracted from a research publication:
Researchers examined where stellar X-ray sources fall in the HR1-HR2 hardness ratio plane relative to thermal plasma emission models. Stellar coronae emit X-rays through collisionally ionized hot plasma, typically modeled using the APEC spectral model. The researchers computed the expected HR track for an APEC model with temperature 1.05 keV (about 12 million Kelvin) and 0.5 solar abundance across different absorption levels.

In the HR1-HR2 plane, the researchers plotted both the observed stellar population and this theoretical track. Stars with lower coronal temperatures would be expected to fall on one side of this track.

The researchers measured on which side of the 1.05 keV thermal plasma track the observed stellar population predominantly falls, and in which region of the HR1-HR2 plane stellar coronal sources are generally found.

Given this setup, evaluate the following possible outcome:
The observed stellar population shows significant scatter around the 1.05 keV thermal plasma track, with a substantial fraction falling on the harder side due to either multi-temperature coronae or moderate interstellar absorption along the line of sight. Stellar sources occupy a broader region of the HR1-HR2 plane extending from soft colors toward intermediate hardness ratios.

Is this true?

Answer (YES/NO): NO